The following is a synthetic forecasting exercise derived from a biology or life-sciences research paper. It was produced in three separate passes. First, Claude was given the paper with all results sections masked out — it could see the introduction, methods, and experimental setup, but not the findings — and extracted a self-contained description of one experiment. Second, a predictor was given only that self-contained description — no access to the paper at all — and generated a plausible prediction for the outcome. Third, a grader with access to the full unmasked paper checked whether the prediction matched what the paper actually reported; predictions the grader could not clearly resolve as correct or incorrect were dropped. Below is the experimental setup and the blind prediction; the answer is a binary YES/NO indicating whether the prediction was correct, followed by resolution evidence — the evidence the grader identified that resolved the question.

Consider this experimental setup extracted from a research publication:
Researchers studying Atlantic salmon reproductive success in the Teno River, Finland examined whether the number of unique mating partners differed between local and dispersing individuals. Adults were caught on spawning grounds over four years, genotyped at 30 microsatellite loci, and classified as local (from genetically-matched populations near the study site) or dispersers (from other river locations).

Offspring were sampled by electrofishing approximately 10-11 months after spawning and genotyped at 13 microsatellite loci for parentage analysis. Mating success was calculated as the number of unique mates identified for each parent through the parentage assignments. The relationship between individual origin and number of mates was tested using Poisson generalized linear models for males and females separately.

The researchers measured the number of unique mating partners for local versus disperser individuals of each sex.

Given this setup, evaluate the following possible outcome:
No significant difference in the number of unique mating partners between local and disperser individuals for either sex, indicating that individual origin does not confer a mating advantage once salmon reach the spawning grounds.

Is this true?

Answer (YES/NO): YES